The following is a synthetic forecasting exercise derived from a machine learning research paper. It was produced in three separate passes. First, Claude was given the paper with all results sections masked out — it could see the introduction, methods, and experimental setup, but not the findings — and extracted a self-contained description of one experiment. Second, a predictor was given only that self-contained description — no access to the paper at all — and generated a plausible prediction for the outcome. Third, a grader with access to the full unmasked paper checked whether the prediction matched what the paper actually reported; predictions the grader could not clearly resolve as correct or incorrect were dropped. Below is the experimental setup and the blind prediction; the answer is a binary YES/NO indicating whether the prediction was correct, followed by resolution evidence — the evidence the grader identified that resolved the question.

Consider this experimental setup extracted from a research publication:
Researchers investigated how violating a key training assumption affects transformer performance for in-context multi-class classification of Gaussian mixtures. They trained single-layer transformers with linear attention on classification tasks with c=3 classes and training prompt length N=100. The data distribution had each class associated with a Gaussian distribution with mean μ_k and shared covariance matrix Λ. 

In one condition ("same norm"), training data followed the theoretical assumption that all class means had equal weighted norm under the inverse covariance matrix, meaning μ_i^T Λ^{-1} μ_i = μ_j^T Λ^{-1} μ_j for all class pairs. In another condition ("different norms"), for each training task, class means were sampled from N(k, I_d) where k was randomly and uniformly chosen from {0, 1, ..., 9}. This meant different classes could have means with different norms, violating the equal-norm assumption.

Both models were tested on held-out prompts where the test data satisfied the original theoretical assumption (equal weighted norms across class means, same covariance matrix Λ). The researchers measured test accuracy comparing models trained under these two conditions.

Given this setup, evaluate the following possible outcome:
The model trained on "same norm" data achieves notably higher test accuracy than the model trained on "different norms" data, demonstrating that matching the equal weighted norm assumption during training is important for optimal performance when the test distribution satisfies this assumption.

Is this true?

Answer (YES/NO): YES